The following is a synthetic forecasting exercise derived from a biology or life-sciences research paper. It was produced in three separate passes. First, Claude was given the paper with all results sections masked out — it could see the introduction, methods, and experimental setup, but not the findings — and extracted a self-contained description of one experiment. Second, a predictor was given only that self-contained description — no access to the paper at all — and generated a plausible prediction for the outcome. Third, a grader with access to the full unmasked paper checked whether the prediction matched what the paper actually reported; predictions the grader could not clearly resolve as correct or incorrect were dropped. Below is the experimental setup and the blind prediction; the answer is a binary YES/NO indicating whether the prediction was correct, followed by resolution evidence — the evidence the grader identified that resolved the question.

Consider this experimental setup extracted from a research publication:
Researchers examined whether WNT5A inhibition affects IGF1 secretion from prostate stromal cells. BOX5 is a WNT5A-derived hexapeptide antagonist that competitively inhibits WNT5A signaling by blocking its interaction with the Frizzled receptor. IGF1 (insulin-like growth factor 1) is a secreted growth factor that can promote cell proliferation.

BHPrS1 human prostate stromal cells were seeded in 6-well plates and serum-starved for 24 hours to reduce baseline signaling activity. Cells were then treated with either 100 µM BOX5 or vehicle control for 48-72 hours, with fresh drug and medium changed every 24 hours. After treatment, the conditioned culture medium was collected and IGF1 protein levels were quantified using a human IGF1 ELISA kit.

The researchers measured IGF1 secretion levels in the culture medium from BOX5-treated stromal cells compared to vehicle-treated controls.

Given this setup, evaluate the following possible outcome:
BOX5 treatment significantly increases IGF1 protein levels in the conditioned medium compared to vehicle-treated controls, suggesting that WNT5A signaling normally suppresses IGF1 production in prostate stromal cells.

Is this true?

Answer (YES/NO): NO